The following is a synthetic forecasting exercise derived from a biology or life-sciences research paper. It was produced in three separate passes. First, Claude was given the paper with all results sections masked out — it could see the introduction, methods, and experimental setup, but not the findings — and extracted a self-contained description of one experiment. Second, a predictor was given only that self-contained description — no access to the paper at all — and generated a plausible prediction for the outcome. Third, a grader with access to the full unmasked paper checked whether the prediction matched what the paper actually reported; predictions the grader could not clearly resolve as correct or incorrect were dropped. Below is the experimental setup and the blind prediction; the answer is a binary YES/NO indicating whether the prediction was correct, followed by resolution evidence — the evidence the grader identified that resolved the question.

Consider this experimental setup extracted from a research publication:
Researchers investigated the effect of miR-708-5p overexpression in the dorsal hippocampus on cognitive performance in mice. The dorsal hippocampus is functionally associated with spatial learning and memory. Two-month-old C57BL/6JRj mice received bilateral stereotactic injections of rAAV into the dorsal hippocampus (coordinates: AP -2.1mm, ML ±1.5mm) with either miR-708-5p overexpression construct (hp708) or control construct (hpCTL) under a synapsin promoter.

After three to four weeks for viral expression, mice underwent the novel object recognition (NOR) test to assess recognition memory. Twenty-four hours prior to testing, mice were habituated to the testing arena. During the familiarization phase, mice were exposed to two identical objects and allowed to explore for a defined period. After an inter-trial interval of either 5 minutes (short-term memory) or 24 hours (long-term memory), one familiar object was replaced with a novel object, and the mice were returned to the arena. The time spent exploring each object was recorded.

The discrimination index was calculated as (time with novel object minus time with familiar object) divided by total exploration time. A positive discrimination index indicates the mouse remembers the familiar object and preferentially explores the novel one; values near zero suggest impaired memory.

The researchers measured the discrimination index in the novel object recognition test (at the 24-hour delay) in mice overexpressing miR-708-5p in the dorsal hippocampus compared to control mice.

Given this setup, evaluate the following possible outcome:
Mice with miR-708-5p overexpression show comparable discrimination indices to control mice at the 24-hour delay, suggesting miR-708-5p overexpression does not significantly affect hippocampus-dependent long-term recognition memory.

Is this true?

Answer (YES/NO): NO